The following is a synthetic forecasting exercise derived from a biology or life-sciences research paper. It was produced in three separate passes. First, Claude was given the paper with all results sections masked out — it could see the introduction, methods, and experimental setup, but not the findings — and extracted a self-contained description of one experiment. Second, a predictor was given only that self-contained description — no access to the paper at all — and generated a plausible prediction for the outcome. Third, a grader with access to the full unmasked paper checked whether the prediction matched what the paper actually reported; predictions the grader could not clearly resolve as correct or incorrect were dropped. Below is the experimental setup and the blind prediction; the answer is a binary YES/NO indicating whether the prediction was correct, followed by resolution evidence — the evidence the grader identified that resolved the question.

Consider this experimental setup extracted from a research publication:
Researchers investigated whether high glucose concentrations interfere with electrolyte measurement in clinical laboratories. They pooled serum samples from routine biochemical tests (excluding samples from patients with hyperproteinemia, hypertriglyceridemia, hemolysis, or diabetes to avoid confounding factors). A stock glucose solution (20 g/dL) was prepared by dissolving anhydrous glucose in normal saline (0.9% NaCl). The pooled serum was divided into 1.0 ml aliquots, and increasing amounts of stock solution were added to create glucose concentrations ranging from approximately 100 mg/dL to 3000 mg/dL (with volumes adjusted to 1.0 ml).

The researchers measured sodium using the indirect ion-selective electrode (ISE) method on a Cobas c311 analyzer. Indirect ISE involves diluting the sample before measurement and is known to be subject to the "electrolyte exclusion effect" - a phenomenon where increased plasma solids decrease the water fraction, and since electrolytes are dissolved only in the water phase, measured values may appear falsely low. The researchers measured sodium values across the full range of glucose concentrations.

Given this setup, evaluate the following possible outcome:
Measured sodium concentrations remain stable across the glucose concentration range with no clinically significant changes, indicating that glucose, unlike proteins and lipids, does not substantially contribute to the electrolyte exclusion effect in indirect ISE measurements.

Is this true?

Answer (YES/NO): NO